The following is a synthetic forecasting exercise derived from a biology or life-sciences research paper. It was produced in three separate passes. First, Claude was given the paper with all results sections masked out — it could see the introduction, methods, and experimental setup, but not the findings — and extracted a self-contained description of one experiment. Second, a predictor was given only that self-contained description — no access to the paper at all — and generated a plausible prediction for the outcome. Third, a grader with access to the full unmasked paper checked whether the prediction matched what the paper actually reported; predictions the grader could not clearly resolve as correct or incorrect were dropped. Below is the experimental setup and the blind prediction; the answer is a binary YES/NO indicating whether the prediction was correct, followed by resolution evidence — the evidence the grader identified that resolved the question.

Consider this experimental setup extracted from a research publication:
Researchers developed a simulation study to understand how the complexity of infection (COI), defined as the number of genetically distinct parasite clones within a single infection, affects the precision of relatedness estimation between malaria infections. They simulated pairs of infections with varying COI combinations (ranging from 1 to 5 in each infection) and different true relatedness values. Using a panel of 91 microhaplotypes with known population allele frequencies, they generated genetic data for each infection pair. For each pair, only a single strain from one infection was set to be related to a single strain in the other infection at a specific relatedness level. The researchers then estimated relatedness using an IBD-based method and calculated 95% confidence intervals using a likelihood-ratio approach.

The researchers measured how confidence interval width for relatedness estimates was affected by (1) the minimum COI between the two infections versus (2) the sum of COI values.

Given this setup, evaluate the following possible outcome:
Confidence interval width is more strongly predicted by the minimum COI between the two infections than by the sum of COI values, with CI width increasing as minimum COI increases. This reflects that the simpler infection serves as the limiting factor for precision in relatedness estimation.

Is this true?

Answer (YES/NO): YES